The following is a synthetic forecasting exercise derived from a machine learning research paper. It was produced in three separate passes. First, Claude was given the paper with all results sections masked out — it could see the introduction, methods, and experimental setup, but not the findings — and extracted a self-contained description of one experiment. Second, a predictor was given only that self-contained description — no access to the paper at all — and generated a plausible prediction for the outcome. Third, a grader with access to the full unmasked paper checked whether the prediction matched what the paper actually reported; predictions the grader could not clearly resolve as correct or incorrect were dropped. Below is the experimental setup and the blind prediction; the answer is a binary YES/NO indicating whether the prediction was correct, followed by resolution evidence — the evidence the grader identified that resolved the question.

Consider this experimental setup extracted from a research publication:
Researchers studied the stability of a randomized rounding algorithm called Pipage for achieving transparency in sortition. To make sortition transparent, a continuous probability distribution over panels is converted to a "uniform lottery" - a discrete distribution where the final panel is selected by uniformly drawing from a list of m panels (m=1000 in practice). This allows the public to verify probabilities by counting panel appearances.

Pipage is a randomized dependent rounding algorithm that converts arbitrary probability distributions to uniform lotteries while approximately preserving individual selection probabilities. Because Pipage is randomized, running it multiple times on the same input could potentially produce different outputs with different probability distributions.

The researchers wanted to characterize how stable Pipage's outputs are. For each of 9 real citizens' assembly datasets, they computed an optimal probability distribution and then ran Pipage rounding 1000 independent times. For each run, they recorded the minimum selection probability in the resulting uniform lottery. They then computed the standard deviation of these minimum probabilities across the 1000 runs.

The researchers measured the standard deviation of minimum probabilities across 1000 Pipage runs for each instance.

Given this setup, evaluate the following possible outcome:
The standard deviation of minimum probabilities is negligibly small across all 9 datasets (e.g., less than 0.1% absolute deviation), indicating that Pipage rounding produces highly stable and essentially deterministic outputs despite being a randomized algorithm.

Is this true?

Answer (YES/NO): NO